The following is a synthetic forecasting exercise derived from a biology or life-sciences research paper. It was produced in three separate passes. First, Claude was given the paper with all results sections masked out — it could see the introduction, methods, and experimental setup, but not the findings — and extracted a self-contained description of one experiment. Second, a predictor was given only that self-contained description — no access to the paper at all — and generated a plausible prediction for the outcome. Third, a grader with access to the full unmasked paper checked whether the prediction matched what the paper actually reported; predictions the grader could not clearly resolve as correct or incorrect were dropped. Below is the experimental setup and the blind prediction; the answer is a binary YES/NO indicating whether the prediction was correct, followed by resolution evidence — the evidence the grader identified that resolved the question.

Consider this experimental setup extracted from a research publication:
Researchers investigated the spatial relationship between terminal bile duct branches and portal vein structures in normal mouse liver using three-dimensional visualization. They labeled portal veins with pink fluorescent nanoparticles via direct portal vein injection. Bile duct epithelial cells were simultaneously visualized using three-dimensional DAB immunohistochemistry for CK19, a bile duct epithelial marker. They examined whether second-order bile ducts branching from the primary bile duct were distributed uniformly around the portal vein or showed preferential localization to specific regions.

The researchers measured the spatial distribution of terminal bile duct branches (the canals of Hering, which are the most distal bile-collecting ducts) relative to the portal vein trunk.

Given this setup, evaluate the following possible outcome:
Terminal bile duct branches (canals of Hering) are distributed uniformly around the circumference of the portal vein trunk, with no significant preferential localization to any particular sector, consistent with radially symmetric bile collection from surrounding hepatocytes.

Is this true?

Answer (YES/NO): NO